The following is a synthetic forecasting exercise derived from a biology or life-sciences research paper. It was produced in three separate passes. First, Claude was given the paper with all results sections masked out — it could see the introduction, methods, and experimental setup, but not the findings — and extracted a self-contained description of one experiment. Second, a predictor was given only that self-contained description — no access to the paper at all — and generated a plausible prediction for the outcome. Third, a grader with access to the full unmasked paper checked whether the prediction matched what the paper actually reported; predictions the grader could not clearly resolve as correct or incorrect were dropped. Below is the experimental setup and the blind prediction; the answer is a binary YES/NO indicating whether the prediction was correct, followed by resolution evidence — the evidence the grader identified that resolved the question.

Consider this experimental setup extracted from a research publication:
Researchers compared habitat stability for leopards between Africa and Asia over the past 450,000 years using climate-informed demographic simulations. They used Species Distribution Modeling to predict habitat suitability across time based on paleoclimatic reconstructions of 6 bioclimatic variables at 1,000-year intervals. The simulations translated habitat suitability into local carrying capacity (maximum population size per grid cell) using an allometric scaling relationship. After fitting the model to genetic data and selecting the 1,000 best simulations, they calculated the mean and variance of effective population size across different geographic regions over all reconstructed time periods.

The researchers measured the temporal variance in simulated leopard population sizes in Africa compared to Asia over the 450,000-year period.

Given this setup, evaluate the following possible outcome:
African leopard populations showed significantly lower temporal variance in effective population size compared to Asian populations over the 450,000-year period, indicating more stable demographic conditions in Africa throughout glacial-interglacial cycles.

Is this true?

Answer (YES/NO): YES